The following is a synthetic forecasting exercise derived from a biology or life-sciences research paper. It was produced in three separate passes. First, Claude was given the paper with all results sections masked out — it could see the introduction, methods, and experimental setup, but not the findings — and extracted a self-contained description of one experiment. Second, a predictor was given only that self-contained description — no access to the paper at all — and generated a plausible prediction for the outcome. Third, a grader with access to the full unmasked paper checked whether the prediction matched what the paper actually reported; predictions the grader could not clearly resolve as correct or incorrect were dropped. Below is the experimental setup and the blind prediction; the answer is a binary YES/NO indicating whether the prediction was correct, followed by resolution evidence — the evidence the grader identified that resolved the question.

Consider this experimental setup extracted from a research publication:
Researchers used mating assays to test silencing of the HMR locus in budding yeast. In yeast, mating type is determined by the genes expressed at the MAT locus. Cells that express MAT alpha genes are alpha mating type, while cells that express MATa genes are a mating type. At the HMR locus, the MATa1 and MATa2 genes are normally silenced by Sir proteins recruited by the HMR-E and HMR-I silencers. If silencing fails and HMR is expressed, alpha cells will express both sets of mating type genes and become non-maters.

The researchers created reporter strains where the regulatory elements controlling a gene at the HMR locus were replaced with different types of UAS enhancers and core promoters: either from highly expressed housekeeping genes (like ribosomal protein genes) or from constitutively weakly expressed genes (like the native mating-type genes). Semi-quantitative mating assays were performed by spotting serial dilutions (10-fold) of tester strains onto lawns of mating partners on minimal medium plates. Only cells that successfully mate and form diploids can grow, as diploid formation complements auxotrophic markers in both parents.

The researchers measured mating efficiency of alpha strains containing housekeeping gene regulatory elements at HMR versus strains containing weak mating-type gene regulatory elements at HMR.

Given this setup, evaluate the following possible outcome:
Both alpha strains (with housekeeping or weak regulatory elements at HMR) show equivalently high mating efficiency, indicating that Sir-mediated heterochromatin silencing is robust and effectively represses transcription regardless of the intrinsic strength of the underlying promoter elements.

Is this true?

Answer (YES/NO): NO